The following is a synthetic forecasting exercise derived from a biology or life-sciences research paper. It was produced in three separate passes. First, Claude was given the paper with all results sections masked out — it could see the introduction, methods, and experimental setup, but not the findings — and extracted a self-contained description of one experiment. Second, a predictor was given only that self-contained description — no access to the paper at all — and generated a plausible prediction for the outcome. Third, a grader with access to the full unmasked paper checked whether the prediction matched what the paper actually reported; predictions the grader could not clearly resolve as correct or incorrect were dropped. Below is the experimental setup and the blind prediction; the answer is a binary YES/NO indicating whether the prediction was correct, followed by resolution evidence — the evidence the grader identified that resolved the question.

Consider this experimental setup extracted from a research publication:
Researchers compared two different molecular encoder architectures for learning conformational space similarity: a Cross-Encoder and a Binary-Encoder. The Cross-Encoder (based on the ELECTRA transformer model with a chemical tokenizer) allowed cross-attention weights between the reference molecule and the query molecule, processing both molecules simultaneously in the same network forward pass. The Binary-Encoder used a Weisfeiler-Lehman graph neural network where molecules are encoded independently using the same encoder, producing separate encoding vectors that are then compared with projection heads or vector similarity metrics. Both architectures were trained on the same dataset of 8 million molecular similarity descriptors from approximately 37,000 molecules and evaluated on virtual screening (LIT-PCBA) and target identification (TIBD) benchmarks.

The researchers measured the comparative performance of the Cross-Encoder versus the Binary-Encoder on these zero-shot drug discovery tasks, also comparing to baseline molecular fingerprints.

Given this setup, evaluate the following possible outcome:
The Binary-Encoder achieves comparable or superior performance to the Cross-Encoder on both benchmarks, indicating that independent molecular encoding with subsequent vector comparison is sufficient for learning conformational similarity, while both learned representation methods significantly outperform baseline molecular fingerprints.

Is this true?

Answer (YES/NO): NO